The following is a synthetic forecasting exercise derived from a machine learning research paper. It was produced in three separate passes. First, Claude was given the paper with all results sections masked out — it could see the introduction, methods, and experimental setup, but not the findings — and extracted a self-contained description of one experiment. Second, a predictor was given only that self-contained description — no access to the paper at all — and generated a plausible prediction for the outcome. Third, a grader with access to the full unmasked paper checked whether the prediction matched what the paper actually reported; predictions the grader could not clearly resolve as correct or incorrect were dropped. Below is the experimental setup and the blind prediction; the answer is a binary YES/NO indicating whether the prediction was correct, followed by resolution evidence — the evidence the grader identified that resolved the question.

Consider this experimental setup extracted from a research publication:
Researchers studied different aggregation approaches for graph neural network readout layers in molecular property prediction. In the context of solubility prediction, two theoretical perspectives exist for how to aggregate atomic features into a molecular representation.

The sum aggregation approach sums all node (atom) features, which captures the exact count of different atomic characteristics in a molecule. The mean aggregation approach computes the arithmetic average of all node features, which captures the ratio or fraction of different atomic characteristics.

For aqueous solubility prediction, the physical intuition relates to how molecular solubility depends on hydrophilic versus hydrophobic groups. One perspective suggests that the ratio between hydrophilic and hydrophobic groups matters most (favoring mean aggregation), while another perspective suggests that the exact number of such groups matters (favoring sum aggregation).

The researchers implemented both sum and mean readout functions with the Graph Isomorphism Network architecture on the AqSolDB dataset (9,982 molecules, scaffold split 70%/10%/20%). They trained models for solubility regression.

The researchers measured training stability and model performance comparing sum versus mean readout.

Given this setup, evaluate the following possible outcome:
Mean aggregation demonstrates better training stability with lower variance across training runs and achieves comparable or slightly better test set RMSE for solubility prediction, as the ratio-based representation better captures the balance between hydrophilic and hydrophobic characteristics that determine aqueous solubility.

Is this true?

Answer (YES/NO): YES